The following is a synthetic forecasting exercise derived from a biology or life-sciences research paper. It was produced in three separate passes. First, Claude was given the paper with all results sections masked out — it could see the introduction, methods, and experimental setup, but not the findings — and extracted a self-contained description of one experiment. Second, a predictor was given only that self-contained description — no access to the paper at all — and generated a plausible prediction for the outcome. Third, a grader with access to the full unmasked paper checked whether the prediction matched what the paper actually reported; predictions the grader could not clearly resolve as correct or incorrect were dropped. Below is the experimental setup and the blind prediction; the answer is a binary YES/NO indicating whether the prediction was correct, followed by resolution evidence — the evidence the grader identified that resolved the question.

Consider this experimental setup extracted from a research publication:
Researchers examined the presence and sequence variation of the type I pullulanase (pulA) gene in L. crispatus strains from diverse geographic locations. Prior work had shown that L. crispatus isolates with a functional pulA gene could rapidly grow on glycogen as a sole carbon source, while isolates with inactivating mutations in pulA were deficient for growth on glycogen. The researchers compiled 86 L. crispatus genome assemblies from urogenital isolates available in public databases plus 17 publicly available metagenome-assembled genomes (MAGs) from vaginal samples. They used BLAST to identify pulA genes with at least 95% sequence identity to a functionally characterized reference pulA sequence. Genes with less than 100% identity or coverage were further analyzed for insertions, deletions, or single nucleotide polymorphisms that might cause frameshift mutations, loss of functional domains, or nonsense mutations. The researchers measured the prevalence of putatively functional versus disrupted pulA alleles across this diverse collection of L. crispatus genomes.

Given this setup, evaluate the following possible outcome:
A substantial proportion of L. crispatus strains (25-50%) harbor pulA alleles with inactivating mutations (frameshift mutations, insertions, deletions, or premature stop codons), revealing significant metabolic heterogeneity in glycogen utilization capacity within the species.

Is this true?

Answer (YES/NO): YES